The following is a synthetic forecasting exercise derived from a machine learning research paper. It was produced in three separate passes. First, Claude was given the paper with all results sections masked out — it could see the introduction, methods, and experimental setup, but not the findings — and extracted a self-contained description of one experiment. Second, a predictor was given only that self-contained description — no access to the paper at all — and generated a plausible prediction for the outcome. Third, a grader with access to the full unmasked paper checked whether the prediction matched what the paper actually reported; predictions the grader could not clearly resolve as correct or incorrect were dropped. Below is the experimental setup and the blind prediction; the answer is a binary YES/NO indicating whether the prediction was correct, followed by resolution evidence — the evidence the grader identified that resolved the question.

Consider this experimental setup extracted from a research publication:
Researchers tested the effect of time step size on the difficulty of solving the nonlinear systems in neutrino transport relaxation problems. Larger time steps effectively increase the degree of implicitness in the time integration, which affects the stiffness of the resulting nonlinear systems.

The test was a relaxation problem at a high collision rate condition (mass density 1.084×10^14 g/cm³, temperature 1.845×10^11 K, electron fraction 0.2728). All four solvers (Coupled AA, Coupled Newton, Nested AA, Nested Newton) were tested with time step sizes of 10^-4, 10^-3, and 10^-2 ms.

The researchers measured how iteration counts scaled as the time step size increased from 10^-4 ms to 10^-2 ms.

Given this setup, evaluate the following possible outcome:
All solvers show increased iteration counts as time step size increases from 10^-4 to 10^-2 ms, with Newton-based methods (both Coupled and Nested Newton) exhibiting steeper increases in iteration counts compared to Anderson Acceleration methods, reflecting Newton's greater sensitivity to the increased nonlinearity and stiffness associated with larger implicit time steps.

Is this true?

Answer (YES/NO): NO